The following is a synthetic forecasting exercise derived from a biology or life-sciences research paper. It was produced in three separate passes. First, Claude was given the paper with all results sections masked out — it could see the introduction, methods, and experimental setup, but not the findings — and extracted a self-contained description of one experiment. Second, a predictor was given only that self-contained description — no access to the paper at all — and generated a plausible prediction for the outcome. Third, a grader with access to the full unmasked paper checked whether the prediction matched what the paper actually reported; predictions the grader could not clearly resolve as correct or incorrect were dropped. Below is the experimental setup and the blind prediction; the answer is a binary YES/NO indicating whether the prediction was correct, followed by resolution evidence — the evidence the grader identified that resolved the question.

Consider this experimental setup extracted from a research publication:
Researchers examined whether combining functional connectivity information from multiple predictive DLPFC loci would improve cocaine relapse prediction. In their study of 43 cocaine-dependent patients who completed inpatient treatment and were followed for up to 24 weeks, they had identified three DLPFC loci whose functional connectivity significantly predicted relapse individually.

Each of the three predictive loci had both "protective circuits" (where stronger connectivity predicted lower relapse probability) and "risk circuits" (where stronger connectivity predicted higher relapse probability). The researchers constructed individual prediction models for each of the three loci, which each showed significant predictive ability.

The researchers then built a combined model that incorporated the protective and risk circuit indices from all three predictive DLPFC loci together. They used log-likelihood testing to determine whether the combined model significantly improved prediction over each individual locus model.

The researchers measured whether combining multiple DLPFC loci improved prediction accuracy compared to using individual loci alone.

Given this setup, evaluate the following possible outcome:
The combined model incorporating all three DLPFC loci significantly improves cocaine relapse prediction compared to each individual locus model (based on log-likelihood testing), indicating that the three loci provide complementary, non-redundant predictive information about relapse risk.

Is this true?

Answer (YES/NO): YES